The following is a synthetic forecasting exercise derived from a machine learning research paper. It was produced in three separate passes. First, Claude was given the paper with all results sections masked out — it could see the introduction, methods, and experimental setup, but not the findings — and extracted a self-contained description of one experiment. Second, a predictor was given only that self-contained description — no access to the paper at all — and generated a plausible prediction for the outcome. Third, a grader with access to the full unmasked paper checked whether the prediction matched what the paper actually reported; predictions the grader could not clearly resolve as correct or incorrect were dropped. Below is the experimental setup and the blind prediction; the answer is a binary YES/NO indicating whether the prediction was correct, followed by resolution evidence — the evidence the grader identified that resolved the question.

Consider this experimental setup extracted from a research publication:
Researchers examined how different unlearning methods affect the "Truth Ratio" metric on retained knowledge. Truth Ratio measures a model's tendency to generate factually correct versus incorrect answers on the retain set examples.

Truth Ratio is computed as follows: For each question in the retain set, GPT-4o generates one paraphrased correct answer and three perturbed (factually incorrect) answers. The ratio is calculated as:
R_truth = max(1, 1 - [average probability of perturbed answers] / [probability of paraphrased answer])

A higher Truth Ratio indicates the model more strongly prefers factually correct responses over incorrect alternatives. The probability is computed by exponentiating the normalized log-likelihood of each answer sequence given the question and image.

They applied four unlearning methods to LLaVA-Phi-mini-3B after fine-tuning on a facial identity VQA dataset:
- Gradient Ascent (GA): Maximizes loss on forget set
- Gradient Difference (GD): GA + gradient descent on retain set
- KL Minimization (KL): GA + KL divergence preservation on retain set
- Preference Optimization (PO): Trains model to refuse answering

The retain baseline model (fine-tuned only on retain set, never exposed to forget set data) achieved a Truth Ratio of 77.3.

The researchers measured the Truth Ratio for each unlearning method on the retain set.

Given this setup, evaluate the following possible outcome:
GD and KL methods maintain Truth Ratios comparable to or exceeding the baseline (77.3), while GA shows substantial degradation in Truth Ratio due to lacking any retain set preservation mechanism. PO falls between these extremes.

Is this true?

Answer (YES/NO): NO